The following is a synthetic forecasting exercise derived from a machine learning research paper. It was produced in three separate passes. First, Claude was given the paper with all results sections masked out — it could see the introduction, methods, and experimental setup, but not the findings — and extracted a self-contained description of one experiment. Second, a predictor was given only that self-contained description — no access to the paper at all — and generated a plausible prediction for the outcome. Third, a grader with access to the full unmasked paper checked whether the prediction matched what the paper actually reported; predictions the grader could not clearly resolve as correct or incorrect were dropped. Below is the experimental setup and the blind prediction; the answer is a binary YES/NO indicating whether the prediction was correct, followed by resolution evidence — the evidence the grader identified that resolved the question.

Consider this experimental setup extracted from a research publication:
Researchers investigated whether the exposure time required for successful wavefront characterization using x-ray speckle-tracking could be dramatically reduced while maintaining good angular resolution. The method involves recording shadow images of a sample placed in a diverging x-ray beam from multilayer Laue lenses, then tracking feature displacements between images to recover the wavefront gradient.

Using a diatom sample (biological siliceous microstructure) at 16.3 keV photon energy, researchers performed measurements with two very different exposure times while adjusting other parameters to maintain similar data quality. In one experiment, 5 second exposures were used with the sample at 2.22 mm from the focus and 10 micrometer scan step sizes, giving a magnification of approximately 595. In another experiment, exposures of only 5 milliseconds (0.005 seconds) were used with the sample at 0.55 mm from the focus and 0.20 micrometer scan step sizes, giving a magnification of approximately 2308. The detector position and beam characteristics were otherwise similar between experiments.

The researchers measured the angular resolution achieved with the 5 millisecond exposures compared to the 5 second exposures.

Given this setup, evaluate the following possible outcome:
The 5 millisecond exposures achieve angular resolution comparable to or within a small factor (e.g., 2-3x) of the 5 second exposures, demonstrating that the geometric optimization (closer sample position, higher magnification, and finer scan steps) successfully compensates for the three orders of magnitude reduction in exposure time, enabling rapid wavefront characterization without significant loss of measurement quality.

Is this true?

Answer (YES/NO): NO